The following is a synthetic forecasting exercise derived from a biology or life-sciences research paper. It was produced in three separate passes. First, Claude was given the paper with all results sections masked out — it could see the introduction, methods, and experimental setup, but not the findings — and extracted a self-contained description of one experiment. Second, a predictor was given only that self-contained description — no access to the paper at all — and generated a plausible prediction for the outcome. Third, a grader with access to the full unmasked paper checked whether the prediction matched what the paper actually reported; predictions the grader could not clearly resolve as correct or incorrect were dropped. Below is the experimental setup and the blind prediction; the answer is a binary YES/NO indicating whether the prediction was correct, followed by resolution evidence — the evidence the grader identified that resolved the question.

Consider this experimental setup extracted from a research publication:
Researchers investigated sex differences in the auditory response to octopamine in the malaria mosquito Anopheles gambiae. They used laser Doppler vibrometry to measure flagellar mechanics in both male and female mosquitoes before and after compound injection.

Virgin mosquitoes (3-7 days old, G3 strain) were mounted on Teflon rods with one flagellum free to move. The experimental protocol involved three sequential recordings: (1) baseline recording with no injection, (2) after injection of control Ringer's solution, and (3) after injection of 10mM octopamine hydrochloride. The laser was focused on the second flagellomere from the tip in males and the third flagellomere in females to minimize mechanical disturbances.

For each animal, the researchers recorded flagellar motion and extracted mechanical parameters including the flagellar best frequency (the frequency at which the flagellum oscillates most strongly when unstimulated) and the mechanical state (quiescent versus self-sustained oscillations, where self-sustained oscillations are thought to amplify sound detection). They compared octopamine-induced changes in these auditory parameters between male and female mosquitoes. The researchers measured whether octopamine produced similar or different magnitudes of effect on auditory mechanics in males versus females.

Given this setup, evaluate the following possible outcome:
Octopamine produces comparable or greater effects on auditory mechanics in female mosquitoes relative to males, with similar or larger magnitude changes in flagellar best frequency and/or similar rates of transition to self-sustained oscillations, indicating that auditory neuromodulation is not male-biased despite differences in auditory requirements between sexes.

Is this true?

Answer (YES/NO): NO